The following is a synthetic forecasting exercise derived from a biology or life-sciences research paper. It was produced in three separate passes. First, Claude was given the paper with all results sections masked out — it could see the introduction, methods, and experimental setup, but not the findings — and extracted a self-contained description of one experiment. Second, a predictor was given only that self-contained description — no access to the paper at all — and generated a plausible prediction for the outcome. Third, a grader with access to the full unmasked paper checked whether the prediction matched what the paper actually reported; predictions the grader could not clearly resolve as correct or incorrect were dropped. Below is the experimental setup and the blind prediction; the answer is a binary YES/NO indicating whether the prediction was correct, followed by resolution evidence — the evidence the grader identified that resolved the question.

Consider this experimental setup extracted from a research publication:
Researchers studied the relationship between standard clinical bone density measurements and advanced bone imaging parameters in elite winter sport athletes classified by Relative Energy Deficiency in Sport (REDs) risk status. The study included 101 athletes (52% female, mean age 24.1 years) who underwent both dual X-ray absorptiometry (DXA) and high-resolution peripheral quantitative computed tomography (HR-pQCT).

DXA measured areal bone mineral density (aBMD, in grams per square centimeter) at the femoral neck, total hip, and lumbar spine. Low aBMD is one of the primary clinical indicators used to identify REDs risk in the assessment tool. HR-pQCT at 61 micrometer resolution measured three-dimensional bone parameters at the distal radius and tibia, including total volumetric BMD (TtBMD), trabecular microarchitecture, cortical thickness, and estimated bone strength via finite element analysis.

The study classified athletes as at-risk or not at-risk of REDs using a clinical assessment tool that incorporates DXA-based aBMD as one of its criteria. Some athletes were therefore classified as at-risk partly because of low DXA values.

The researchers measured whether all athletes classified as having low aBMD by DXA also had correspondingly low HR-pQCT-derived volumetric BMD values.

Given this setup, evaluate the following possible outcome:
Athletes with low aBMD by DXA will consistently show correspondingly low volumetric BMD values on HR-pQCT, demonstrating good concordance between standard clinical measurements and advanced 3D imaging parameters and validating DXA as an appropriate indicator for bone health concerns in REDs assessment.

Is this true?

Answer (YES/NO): NO